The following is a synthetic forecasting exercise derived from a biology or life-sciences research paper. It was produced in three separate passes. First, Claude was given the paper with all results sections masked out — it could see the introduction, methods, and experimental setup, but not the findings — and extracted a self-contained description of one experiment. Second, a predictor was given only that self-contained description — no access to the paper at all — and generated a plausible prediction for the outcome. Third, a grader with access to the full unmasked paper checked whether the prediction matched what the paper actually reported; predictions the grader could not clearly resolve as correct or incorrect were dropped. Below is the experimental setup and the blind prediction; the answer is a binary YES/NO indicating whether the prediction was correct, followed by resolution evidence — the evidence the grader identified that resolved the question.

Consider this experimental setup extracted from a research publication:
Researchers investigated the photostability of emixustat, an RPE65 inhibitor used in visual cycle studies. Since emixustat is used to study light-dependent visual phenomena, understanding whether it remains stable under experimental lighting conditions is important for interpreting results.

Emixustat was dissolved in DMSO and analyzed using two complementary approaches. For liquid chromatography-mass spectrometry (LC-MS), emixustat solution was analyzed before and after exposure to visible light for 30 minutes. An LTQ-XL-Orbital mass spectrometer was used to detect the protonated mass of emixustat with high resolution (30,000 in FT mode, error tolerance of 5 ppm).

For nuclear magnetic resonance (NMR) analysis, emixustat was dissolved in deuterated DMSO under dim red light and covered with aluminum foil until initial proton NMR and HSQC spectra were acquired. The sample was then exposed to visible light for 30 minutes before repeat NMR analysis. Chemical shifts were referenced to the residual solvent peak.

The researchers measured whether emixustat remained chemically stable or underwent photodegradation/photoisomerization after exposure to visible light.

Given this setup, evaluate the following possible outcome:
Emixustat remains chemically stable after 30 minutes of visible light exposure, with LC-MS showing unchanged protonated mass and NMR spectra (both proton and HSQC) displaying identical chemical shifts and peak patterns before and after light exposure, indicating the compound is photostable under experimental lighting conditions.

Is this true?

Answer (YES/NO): YES